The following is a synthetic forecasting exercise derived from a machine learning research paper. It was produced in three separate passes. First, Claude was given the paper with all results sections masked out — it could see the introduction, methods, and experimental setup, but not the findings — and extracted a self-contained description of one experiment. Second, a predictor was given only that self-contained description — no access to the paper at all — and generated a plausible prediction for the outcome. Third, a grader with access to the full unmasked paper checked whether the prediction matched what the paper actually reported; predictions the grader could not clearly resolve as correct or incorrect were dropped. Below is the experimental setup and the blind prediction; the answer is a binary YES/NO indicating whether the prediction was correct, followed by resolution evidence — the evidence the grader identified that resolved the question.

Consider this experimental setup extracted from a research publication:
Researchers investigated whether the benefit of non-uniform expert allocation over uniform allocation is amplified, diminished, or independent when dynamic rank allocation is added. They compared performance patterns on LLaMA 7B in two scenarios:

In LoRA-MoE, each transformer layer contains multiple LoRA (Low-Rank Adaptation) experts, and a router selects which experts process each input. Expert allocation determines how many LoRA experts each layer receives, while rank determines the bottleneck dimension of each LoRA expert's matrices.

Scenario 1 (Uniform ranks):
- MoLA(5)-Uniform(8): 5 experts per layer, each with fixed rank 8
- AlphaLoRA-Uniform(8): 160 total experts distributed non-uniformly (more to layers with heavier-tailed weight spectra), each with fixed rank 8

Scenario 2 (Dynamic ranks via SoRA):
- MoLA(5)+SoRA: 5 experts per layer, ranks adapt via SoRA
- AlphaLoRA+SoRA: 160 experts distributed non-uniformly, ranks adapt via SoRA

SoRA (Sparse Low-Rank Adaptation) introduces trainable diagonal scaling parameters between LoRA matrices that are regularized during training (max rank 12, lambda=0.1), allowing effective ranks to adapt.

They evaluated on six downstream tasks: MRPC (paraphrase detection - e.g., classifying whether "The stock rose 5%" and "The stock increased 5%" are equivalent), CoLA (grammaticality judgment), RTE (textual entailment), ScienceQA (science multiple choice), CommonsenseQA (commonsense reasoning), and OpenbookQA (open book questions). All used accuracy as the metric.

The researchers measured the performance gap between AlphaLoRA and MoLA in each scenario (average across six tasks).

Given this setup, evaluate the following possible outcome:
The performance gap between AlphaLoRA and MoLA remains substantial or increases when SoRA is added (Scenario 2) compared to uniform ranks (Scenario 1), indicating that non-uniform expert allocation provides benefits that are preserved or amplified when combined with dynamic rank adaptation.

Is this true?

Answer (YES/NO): YES